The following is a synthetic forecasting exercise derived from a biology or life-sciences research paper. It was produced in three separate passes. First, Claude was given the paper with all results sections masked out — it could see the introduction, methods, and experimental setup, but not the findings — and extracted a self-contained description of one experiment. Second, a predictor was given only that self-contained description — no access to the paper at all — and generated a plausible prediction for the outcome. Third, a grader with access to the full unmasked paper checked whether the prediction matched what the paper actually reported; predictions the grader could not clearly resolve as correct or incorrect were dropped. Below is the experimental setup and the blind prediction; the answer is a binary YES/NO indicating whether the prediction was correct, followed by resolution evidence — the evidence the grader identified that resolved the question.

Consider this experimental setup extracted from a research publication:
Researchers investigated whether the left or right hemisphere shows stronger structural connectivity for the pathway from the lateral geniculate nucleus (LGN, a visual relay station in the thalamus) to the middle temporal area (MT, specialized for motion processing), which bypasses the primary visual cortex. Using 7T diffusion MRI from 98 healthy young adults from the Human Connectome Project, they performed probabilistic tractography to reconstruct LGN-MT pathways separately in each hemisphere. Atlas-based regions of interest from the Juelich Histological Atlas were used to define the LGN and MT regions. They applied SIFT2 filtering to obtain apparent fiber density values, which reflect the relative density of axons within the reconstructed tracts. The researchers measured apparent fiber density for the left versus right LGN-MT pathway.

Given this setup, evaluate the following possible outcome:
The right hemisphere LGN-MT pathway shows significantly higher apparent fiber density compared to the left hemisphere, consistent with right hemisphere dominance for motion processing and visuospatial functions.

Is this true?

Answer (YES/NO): NO